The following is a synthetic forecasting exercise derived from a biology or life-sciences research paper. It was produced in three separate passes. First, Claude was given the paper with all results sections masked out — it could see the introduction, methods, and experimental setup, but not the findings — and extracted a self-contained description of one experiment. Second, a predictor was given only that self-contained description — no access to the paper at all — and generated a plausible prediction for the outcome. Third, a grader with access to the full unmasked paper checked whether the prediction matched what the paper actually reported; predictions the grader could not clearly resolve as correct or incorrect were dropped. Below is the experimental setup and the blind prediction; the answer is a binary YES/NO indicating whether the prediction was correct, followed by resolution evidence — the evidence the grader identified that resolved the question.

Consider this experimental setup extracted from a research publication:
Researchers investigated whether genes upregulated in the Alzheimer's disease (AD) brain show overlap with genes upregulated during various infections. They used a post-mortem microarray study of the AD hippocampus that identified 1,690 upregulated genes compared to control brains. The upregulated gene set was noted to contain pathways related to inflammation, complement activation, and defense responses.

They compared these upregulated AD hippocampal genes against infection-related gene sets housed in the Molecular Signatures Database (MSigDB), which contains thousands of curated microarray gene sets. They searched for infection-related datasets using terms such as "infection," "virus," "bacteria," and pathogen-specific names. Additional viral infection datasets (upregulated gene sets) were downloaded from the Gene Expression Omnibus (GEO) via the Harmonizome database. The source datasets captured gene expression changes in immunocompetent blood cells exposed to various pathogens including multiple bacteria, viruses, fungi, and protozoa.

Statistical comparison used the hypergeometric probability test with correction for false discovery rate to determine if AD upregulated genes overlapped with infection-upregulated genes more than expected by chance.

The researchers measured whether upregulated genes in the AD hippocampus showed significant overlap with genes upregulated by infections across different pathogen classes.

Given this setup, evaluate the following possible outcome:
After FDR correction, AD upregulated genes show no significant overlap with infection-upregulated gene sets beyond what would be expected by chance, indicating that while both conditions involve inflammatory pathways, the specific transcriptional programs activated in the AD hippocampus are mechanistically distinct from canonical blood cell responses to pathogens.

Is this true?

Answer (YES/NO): NO